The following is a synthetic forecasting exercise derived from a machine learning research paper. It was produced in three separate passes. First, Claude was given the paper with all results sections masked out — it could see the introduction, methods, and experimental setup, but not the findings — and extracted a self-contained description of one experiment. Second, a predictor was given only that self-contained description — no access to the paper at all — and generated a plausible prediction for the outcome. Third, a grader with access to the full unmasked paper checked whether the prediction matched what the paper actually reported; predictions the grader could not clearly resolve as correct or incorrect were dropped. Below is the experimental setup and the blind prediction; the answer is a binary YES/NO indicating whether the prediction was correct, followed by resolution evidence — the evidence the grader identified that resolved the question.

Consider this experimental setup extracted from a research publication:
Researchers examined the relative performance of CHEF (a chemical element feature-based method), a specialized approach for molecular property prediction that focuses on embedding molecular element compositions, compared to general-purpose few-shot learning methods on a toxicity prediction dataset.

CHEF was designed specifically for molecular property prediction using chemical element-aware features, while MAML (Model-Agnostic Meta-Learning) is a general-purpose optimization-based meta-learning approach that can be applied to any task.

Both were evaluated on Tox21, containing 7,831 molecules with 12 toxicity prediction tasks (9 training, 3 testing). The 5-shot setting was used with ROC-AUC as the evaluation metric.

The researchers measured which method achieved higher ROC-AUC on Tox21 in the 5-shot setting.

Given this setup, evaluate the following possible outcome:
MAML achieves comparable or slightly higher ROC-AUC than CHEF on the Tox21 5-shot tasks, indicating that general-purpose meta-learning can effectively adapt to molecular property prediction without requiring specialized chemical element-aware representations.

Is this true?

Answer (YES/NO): NO